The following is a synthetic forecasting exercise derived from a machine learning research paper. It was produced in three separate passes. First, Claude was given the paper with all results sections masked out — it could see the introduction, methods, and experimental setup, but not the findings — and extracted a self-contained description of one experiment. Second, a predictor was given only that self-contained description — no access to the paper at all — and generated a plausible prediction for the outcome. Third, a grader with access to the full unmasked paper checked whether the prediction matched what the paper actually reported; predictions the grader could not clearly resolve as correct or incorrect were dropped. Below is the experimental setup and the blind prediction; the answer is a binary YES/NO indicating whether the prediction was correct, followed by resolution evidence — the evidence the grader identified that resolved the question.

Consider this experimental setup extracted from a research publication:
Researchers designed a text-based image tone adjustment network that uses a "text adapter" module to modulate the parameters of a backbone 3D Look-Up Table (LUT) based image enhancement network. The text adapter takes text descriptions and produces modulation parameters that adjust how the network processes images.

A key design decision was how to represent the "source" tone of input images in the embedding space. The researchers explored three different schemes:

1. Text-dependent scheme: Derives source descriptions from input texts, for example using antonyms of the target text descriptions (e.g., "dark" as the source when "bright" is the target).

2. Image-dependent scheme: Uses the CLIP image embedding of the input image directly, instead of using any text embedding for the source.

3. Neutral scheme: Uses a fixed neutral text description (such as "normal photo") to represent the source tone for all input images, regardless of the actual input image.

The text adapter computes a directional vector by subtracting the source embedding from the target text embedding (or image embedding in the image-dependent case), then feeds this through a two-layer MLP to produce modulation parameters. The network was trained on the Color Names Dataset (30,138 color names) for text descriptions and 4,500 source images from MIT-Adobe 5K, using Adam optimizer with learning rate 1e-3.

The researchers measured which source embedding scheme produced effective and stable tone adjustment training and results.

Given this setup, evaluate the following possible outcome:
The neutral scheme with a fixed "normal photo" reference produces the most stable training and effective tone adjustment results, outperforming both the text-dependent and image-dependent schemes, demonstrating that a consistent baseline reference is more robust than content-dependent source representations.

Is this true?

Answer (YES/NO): YES